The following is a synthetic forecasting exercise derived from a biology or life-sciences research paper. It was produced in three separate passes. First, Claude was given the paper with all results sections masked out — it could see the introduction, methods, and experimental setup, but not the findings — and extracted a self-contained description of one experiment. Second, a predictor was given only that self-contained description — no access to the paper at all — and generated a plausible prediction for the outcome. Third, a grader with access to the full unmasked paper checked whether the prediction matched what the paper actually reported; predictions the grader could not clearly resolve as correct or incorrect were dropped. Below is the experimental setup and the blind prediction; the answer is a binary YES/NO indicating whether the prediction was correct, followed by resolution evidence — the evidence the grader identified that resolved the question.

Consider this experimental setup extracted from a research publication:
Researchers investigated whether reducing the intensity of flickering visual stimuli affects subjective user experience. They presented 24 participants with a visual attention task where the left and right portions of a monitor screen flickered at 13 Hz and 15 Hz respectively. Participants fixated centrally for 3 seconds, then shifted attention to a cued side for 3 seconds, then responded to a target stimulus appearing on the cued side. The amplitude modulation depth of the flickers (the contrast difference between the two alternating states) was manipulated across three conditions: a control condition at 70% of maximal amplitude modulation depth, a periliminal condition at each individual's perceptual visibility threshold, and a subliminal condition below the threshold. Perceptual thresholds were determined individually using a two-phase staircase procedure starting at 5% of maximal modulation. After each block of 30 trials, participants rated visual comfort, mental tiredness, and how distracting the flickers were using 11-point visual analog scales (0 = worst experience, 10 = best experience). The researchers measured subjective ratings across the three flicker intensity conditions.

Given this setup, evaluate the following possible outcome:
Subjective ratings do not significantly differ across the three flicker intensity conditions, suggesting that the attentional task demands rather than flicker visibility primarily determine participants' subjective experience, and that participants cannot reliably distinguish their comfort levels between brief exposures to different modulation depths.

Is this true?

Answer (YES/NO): NO